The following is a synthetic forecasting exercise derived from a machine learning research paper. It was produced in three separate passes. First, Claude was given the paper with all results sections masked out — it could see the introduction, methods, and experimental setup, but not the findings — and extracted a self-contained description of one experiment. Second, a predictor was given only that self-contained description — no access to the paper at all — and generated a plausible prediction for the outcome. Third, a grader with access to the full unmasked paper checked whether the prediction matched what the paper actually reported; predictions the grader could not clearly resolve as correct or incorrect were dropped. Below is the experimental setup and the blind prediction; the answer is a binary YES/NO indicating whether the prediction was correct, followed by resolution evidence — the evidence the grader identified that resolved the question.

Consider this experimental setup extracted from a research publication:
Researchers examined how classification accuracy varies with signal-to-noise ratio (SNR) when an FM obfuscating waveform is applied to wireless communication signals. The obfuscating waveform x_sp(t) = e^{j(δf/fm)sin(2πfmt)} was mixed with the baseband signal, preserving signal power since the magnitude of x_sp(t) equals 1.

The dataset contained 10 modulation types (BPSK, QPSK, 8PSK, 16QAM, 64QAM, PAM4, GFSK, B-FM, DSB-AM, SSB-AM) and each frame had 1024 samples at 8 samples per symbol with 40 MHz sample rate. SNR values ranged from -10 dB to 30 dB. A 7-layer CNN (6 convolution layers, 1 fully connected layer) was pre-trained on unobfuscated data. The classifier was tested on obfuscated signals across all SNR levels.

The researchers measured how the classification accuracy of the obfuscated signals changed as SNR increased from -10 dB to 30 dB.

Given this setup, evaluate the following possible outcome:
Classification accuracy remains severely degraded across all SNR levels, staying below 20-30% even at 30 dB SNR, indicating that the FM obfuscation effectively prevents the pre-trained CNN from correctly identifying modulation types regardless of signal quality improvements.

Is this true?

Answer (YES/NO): NO